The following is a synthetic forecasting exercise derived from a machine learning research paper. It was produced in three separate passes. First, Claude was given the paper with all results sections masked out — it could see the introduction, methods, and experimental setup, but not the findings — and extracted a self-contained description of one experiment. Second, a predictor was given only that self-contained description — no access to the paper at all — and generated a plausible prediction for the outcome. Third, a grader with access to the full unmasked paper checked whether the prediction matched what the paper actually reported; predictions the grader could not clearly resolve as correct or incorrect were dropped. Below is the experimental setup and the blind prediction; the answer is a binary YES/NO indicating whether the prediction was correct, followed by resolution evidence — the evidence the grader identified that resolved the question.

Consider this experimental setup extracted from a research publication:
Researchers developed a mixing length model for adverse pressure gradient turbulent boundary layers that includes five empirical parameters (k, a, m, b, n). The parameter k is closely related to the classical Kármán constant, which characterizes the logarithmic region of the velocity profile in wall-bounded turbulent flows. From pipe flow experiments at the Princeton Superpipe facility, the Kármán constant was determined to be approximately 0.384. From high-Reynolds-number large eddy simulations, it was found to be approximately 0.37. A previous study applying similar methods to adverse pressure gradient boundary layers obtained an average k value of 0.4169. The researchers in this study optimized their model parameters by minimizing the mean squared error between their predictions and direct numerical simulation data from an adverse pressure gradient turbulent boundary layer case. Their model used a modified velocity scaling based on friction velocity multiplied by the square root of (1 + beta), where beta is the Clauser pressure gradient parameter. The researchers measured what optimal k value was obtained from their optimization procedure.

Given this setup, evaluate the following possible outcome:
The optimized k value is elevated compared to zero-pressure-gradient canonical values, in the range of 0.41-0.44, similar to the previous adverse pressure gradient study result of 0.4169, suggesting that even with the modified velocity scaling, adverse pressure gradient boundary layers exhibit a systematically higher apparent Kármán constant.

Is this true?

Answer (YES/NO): NO